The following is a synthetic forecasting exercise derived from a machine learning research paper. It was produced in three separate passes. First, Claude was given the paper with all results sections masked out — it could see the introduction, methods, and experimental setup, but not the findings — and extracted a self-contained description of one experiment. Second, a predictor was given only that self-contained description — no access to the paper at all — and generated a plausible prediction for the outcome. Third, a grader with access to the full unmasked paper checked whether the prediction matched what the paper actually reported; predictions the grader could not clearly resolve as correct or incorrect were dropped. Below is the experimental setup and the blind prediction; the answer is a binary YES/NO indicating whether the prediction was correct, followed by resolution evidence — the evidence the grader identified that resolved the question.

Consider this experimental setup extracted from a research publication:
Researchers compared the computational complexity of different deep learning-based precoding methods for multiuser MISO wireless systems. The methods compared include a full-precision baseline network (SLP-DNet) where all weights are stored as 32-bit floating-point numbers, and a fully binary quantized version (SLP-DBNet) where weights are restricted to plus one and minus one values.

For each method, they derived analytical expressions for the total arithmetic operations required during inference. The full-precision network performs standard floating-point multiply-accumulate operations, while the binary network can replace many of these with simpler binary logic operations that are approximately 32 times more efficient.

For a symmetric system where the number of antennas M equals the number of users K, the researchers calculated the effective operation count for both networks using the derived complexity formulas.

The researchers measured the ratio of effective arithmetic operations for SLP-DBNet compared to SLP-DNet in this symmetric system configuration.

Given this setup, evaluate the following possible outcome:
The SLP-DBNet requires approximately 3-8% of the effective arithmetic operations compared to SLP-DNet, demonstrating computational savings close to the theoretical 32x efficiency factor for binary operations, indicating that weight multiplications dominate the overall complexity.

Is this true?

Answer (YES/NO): YES